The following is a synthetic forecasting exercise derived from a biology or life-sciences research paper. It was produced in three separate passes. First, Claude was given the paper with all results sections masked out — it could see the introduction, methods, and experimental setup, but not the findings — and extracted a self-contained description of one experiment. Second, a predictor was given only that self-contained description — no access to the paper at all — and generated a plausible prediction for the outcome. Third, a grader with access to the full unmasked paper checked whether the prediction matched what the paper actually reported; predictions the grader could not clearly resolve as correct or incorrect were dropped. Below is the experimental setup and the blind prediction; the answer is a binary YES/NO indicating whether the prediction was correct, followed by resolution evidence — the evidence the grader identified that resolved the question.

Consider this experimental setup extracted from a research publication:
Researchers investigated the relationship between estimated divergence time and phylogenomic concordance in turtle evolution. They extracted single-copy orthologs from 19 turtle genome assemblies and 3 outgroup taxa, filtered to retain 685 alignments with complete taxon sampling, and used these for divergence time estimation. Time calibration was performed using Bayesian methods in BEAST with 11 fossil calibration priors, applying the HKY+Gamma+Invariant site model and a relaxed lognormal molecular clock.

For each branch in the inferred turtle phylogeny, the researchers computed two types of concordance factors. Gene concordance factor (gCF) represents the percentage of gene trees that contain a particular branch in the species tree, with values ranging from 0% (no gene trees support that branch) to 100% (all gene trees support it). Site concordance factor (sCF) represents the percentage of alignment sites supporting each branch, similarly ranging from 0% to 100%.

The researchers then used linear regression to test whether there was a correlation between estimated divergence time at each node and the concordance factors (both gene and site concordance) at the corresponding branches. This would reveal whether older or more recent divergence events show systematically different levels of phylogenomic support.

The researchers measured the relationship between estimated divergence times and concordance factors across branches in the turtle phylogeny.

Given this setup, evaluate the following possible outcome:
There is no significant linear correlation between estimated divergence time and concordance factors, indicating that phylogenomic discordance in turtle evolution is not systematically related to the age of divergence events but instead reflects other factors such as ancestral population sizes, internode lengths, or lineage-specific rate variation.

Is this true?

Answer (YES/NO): YES